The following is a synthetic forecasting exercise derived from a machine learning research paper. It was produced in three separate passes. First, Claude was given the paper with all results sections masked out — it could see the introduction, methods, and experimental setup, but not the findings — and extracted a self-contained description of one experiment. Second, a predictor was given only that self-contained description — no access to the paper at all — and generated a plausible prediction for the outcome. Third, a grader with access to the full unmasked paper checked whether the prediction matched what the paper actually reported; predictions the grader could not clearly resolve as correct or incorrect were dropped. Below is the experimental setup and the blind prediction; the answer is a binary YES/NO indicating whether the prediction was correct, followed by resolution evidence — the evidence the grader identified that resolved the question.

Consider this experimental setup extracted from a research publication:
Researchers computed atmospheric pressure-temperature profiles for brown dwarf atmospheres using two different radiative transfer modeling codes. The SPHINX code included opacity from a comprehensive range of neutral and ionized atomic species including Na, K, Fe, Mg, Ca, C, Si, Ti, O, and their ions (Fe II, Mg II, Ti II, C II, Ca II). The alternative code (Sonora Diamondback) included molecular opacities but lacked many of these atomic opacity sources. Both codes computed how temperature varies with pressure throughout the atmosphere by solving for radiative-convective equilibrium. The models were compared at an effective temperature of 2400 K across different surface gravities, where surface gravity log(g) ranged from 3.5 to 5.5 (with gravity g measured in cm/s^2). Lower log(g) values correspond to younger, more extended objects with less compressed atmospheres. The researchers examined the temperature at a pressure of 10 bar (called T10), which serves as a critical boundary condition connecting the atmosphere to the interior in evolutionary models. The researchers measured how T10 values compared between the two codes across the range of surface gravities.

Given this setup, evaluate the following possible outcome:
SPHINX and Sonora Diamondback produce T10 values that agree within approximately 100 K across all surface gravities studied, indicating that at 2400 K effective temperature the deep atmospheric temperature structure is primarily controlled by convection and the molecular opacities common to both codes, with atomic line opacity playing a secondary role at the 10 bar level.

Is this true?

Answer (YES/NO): NO